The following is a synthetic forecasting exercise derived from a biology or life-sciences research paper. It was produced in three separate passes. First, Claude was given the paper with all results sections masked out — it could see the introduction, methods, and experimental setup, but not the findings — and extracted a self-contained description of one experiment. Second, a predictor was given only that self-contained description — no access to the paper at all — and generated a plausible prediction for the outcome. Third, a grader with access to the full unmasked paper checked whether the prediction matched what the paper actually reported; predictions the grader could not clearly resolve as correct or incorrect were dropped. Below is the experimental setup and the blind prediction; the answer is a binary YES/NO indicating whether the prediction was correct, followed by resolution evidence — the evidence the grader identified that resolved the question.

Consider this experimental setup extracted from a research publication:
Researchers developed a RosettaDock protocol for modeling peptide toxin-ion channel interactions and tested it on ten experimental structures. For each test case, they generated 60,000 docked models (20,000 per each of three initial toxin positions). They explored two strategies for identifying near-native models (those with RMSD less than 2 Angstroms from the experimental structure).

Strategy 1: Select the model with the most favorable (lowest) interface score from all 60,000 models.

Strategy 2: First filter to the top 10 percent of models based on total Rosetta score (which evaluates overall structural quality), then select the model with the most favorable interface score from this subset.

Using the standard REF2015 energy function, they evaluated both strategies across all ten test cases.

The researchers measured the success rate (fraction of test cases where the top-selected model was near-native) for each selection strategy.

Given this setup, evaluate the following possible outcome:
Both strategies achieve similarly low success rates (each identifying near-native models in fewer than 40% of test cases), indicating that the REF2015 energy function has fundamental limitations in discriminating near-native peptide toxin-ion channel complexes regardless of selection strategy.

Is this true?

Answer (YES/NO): NO